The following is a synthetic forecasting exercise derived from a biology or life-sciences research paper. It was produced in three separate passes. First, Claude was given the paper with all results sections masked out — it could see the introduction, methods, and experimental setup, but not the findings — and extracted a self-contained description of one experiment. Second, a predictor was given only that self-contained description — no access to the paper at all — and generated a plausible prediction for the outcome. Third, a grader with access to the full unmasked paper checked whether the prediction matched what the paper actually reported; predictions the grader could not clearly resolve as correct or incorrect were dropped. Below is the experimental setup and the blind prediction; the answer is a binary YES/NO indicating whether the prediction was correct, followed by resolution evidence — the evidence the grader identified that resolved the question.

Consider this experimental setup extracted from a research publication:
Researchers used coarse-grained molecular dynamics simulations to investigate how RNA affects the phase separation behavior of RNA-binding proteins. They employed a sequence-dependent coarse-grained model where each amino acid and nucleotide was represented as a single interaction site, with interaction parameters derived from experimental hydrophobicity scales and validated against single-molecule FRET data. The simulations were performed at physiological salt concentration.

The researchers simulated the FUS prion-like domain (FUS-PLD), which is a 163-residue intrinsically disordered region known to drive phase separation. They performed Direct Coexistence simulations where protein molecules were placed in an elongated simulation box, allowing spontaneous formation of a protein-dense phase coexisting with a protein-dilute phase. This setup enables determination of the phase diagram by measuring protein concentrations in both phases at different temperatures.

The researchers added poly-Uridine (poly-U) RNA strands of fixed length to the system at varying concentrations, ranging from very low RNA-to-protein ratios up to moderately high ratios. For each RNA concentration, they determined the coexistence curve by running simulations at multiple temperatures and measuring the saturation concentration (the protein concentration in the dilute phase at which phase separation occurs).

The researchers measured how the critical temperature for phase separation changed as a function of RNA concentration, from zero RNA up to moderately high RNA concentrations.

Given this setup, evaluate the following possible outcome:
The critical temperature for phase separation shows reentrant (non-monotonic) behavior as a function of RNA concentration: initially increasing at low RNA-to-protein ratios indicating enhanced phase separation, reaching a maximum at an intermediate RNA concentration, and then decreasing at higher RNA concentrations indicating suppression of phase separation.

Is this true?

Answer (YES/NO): NO